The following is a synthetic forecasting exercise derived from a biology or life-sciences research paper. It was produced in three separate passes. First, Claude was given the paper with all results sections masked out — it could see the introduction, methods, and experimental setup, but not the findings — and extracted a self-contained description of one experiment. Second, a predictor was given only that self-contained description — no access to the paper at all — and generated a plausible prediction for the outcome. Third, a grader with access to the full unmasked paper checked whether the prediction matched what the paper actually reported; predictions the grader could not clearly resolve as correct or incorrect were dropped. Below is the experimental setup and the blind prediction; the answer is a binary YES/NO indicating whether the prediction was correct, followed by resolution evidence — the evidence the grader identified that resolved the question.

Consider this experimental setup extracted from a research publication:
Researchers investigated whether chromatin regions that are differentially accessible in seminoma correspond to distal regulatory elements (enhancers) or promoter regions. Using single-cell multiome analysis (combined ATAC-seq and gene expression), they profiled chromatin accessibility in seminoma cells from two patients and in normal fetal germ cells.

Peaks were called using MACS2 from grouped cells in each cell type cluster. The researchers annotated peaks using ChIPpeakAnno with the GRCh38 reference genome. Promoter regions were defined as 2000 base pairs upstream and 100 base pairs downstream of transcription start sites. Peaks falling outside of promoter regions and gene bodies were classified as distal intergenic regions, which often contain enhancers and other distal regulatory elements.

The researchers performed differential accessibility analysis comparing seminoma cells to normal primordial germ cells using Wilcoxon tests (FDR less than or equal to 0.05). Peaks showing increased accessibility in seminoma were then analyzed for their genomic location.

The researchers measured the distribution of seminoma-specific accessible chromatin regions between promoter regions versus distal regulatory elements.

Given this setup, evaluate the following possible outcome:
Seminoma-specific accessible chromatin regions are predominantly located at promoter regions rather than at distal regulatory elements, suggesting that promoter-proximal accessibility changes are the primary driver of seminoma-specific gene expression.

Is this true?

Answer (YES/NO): NO